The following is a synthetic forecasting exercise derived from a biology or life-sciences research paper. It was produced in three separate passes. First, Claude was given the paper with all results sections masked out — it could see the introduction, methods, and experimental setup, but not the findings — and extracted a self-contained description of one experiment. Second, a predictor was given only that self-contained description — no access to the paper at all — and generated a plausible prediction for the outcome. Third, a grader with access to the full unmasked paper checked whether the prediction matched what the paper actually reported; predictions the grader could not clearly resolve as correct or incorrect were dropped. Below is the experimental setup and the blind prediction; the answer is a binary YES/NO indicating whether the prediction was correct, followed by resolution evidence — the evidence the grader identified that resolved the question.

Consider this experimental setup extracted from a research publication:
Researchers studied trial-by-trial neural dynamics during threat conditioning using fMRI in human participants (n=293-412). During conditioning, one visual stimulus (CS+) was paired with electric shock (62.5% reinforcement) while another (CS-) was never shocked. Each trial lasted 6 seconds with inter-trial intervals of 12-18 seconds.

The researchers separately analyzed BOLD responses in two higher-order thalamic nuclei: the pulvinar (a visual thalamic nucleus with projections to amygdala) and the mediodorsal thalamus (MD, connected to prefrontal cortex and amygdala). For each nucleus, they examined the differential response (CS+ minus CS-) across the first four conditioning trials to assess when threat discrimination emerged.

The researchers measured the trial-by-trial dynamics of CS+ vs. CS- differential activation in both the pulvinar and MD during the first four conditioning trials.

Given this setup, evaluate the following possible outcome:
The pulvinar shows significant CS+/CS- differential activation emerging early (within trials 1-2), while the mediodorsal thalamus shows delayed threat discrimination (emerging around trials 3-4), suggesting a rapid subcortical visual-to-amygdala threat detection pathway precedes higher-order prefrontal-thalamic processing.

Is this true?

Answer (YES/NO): NO